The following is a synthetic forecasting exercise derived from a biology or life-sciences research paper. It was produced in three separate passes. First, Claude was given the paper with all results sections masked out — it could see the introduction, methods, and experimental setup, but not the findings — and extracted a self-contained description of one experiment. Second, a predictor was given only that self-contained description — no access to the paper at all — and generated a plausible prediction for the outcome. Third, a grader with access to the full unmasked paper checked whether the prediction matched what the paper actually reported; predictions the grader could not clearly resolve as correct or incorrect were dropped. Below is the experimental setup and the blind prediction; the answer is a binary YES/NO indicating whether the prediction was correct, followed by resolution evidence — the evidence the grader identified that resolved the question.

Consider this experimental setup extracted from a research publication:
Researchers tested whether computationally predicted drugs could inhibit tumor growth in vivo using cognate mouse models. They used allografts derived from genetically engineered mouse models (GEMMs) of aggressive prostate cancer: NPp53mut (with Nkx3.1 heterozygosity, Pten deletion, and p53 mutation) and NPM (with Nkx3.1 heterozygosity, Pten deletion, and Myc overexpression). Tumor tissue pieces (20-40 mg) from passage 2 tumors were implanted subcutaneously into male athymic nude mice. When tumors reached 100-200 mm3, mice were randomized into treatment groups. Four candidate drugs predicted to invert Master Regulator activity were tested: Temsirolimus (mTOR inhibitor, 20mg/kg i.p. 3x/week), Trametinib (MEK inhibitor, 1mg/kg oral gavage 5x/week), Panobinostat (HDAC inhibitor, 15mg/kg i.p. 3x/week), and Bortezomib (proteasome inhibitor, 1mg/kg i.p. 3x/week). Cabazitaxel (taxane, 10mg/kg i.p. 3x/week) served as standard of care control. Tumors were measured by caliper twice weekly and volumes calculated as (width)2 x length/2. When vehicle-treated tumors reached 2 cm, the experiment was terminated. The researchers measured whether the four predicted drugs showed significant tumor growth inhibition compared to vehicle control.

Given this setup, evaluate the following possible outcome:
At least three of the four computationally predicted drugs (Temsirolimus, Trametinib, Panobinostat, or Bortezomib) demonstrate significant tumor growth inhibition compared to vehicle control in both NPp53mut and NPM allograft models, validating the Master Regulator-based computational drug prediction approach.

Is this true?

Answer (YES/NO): YES